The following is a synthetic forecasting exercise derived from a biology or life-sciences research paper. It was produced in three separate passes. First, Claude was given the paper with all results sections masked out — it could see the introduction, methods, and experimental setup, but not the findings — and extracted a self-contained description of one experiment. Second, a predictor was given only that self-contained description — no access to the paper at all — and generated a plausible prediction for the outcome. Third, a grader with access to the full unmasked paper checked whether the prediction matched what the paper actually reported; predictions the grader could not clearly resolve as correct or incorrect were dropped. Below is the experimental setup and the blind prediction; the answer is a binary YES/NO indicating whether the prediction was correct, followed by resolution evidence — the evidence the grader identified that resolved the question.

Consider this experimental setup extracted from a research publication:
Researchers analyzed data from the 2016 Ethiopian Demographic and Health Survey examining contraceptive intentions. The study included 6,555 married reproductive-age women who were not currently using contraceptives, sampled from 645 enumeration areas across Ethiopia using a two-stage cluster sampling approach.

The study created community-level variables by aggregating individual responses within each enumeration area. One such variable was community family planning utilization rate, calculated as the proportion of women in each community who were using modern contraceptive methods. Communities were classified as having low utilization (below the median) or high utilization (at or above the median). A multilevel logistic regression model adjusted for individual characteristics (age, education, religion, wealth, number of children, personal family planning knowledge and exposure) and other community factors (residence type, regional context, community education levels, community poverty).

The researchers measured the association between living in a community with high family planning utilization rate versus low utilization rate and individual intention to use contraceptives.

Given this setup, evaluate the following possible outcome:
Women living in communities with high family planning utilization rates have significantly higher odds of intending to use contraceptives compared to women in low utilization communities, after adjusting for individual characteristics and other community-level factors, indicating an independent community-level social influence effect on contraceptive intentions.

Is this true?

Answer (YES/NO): YES